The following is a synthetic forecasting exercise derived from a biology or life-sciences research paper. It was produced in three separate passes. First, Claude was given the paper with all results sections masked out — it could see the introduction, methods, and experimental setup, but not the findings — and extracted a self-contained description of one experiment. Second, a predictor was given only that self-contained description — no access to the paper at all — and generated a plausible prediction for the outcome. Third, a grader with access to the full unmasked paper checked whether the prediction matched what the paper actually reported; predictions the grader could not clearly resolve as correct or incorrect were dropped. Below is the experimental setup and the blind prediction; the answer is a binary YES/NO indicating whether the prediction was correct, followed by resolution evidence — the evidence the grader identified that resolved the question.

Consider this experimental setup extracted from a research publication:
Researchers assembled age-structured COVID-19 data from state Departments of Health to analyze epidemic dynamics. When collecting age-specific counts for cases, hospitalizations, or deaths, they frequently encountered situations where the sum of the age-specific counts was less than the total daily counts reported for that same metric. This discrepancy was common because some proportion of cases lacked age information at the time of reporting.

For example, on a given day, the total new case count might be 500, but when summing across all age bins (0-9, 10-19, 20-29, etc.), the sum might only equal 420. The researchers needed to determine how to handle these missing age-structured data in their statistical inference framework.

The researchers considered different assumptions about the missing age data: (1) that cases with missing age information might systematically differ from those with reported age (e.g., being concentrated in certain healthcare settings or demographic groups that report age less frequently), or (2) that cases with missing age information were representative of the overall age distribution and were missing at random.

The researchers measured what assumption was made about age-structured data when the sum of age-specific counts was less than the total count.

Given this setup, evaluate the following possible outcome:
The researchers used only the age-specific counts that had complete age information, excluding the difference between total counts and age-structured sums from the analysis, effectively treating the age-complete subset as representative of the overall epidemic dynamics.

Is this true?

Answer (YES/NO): NO